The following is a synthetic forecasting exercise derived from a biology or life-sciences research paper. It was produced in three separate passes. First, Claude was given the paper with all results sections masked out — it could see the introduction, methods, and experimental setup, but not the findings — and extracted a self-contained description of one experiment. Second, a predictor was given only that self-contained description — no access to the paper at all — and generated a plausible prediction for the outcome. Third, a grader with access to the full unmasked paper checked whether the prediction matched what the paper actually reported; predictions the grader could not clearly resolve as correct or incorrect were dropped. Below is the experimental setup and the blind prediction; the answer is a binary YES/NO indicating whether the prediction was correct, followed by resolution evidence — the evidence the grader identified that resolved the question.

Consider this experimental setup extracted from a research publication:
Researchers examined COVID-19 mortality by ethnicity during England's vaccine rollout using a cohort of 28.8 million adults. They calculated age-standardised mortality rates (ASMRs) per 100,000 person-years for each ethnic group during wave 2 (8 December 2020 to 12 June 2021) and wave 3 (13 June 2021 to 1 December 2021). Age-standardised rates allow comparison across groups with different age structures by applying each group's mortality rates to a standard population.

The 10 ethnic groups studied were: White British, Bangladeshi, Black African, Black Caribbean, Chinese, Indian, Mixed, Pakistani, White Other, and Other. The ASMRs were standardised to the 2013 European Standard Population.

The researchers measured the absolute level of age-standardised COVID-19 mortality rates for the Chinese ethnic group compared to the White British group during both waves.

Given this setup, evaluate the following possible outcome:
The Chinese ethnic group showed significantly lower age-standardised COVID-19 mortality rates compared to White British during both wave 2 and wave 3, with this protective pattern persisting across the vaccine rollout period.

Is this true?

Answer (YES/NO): NO